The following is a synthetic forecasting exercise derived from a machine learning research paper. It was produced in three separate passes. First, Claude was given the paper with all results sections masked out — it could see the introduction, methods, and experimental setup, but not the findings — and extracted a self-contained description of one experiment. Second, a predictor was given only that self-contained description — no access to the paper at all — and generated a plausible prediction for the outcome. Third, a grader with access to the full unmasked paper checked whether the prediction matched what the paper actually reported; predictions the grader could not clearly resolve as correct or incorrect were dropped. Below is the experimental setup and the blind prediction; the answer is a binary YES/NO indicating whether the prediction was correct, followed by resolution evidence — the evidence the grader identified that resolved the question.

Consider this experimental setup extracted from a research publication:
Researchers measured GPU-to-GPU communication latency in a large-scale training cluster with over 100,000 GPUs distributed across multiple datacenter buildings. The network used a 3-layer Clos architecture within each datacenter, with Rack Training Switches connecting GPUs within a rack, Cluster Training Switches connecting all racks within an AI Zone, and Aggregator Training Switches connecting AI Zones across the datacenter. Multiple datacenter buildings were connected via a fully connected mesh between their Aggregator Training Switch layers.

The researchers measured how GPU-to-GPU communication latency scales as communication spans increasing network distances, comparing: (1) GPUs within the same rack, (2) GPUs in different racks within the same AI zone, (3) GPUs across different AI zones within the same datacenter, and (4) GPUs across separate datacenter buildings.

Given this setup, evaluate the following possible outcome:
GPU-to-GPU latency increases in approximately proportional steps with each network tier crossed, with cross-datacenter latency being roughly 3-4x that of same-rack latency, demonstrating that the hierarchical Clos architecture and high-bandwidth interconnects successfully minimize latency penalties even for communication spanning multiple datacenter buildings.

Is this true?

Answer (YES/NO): NO